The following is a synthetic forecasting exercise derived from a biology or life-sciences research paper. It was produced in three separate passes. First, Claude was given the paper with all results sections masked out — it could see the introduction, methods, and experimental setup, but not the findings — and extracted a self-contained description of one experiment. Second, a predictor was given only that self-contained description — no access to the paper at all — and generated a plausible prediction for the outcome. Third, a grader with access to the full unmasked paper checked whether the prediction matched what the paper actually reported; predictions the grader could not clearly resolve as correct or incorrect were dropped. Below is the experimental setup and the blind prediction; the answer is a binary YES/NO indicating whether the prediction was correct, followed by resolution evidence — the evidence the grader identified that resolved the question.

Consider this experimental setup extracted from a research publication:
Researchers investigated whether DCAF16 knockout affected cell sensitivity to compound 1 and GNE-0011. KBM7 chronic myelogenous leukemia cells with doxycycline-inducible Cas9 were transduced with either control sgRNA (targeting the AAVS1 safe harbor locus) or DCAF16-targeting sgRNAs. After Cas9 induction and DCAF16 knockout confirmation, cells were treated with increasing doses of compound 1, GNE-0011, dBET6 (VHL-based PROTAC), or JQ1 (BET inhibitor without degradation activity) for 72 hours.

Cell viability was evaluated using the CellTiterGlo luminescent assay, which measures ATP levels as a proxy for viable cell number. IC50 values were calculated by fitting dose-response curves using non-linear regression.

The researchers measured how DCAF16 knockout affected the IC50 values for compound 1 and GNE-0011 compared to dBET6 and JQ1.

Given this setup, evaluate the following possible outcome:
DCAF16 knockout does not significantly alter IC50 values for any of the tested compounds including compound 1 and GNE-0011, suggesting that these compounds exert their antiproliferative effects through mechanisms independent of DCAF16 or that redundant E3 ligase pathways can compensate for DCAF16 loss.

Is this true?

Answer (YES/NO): NO